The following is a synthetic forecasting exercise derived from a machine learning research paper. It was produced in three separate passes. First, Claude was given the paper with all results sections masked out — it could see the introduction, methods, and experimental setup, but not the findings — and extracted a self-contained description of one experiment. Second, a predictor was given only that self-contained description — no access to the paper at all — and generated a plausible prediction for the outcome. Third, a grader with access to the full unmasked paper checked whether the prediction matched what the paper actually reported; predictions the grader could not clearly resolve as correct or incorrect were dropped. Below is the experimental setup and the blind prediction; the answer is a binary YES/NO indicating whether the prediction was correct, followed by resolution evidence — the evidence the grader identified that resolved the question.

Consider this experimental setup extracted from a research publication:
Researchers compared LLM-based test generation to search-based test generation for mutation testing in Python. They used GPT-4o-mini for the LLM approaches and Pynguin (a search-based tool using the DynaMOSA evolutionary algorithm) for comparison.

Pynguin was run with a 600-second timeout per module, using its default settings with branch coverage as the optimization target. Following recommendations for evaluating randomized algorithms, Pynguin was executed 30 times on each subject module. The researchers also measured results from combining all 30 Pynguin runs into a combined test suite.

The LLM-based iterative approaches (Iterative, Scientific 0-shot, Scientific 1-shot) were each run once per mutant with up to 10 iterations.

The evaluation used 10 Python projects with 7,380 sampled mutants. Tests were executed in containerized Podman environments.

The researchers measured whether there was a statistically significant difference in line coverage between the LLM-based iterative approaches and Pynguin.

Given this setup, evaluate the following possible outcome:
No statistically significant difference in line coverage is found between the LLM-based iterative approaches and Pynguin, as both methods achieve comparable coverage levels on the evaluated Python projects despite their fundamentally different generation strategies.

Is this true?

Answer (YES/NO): YES